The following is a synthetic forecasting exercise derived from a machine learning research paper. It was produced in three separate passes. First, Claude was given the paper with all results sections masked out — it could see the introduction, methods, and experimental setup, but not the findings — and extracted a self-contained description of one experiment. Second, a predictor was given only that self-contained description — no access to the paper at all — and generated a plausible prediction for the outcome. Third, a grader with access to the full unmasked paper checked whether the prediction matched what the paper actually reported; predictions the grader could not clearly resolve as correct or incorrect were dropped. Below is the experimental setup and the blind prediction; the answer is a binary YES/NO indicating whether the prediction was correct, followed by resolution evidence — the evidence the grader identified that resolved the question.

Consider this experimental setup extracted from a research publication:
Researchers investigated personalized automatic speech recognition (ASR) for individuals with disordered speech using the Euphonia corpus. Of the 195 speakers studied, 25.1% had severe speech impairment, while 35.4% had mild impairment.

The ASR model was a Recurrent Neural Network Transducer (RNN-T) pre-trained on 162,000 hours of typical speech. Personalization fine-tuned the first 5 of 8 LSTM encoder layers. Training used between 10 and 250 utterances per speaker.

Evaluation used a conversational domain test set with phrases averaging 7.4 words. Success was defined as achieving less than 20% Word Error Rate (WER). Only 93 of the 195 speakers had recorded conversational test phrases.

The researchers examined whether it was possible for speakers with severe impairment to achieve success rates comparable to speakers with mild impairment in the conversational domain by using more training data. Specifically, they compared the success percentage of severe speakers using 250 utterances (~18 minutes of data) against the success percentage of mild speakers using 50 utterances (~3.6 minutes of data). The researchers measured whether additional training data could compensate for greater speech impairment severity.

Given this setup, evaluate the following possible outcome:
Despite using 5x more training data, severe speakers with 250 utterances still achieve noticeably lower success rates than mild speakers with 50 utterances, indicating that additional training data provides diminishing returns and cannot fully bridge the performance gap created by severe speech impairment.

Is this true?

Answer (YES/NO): YES